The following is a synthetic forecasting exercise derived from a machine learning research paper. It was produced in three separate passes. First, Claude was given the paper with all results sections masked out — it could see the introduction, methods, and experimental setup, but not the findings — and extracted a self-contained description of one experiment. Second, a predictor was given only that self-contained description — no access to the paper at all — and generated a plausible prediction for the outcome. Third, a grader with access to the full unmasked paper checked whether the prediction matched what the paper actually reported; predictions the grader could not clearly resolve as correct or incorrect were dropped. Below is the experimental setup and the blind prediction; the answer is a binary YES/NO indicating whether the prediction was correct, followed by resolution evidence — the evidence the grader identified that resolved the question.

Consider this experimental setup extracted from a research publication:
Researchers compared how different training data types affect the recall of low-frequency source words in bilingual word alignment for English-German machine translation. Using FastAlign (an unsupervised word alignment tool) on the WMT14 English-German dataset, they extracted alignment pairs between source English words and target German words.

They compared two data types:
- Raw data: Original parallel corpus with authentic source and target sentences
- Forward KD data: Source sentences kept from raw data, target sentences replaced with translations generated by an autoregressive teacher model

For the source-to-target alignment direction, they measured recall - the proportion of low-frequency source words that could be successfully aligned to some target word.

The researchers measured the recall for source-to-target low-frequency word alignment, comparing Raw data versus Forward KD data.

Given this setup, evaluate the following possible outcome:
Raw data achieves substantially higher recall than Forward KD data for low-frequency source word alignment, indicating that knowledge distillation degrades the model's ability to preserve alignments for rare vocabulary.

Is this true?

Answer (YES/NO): NO